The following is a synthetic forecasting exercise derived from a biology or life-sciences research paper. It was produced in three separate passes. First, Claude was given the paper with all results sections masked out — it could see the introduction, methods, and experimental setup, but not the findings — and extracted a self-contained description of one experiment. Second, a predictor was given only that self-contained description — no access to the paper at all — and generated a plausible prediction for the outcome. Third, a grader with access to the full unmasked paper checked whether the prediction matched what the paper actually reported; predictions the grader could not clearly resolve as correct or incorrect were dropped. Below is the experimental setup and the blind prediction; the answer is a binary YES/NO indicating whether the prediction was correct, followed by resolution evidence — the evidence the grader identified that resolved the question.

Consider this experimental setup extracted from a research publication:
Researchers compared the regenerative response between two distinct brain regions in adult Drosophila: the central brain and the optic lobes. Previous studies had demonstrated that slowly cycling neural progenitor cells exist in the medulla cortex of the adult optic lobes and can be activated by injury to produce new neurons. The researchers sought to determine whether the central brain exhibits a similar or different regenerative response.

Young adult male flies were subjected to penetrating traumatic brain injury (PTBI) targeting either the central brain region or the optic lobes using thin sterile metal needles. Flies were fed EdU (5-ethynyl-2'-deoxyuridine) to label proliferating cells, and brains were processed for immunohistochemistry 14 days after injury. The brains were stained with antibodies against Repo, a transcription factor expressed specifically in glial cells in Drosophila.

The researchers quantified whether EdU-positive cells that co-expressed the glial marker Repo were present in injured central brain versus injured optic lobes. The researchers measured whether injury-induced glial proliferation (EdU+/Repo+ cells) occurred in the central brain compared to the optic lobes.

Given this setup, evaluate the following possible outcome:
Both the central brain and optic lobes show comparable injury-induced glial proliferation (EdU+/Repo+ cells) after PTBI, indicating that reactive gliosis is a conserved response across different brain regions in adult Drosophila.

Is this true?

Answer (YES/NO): NO